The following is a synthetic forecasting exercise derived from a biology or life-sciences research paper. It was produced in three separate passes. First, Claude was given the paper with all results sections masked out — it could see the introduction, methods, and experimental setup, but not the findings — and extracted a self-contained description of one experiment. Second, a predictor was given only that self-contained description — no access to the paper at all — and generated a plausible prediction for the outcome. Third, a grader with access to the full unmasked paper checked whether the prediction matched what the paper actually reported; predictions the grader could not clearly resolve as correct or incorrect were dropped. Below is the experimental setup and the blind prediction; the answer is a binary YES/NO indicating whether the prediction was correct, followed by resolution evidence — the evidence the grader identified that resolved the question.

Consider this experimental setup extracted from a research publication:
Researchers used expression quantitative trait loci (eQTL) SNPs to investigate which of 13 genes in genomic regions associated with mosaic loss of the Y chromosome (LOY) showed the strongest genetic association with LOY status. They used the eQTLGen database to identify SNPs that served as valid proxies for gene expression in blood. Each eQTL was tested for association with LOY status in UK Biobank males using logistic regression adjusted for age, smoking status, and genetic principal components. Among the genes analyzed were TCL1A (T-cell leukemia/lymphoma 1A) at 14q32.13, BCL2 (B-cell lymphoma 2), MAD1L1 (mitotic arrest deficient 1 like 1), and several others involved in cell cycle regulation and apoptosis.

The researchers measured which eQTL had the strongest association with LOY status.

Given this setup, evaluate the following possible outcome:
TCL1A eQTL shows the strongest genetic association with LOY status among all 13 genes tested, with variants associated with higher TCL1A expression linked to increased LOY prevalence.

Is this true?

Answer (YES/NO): NO